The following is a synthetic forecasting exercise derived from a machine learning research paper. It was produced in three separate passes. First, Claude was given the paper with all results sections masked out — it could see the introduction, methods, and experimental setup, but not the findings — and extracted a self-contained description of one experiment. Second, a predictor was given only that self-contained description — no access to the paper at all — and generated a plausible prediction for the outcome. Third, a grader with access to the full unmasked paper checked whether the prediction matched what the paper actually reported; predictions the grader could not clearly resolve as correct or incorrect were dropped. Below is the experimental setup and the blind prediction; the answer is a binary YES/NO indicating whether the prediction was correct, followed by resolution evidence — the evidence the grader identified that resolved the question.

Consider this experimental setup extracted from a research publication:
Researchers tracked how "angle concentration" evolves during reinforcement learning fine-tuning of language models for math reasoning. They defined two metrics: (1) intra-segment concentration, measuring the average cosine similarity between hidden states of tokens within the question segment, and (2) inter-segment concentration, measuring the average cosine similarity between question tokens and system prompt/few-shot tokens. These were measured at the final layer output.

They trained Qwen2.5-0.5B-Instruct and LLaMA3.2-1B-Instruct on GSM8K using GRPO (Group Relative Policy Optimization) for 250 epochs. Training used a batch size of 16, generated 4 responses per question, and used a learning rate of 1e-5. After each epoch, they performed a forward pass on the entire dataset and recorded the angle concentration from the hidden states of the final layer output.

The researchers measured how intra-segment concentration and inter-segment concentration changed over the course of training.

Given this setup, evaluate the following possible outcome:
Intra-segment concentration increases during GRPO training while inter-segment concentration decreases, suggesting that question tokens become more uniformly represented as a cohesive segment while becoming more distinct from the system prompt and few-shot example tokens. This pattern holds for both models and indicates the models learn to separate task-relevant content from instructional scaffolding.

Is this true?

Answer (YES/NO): NO